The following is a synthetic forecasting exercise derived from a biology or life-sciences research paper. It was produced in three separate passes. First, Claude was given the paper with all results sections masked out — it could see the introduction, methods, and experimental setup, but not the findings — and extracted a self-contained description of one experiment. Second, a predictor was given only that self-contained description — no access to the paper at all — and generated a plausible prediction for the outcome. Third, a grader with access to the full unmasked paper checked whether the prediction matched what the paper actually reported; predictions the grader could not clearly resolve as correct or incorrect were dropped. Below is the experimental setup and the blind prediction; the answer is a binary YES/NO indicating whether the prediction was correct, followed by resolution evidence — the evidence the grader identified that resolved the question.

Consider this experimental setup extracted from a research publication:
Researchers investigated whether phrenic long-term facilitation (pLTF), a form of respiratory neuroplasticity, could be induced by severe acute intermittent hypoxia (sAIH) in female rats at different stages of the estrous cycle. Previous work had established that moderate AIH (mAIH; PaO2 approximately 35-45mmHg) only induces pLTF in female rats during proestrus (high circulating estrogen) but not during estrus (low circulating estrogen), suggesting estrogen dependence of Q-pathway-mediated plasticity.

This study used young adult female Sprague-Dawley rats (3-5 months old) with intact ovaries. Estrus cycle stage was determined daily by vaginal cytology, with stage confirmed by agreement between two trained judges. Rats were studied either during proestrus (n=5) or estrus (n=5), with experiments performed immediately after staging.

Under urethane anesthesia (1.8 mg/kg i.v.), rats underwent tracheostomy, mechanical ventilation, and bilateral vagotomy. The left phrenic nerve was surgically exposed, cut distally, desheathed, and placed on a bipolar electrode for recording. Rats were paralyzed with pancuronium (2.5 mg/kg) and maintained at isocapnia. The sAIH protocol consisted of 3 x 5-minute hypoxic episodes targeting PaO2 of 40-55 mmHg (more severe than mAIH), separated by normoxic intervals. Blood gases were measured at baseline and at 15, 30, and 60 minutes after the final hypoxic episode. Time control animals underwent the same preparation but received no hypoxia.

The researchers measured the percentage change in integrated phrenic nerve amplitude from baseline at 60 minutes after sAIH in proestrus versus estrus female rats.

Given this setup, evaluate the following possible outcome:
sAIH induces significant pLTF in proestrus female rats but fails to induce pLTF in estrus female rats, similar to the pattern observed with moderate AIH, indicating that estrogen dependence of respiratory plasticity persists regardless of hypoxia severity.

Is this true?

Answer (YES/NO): NO